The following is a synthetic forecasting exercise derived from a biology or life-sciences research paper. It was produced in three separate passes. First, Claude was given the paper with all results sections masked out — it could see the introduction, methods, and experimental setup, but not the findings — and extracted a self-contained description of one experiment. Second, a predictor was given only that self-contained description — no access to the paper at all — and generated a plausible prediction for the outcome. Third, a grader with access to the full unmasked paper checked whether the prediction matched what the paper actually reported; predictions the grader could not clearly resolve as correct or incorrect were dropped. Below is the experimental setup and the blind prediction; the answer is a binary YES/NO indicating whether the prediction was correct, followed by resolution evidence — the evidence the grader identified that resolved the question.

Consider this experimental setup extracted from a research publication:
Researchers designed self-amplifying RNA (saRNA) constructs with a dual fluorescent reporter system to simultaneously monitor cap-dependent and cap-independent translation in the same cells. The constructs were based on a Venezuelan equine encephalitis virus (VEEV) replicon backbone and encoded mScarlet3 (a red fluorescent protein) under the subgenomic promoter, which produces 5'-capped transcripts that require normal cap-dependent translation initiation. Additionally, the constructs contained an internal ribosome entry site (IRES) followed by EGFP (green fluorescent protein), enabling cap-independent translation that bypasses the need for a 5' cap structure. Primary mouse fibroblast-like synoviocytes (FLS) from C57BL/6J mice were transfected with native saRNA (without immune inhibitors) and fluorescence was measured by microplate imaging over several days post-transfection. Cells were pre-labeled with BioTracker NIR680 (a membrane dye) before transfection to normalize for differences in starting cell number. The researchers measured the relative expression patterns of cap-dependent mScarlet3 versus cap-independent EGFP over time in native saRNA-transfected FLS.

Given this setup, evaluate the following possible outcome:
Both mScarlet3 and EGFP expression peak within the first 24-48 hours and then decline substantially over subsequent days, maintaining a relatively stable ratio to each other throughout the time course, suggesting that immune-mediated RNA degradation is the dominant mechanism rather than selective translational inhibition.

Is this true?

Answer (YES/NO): NO